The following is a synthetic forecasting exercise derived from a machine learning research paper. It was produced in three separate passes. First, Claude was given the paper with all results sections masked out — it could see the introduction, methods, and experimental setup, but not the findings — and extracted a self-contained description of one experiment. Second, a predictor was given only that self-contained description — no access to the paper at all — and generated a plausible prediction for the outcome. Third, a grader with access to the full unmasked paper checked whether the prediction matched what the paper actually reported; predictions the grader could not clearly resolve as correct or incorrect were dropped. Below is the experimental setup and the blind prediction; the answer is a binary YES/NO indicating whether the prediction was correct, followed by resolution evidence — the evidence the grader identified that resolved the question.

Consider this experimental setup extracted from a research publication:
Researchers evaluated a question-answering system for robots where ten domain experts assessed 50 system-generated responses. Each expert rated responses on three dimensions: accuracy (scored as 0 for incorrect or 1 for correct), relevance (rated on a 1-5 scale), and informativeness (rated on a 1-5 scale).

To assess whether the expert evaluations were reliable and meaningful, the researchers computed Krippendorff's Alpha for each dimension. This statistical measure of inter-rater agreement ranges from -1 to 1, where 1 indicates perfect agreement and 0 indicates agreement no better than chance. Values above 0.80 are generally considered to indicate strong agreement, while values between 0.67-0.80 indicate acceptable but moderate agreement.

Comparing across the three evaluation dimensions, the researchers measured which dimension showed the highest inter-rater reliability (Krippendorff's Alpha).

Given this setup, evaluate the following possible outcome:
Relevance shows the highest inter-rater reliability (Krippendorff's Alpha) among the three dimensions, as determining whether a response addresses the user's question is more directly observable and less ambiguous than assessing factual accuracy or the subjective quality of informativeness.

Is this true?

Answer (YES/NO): NO